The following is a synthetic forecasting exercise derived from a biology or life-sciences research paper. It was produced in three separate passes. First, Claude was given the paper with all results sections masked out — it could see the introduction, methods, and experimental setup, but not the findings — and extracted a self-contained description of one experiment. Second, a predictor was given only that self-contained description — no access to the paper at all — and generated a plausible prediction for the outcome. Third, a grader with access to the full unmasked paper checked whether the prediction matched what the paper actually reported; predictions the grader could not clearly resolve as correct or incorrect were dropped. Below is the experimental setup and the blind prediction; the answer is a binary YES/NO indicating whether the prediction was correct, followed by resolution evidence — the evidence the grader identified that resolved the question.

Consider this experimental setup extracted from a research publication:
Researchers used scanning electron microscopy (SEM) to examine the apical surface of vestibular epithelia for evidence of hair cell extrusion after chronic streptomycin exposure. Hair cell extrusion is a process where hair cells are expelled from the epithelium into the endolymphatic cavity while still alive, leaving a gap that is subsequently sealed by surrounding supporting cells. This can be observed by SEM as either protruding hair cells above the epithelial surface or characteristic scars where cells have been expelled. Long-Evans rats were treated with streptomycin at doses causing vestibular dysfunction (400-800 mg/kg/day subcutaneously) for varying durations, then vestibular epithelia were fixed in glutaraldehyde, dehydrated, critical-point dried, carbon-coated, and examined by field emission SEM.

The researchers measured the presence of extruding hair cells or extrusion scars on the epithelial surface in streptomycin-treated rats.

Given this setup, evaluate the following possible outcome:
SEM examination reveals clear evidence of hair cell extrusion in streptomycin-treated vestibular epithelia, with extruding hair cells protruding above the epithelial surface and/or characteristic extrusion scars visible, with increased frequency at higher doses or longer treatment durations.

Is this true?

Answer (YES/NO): NO